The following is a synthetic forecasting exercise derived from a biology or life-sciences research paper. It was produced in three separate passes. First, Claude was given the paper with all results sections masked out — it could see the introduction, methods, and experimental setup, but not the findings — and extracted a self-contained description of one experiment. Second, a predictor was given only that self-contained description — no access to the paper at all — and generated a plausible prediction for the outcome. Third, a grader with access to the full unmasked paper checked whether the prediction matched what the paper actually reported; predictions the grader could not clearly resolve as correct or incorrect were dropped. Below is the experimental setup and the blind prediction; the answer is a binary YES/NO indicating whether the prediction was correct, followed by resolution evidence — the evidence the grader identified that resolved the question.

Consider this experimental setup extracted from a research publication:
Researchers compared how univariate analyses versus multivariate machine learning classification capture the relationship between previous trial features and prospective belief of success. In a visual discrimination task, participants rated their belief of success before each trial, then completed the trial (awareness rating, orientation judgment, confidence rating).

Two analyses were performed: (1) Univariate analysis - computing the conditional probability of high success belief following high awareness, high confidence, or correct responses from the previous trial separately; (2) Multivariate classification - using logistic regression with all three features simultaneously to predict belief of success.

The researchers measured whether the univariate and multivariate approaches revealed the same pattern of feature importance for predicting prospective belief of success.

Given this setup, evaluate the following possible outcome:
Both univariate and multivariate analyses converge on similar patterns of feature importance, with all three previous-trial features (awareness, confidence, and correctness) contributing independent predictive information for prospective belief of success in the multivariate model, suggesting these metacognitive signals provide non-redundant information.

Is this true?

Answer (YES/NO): NO